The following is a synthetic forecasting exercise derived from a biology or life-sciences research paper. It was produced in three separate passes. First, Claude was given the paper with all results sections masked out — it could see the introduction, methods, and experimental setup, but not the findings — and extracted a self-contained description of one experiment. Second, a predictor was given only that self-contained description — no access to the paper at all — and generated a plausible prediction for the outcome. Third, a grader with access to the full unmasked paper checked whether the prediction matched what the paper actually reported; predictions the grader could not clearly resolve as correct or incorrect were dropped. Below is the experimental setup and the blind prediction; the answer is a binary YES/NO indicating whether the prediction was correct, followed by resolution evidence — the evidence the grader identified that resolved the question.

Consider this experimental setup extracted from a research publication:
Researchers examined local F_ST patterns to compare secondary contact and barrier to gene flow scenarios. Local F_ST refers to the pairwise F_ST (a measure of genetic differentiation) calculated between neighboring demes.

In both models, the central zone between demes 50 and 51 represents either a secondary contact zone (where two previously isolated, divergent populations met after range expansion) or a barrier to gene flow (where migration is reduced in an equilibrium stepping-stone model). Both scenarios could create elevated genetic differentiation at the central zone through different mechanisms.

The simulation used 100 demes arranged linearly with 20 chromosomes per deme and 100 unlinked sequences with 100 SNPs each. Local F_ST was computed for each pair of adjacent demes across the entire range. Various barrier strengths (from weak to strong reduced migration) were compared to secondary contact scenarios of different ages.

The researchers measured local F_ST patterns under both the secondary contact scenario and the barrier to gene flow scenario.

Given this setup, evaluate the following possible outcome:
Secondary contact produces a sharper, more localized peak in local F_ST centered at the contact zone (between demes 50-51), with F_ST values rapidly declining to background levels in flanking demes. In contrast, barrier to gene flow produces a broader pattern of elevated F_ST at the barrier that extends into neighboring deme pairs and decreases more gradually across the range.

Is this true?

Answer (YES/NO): NO